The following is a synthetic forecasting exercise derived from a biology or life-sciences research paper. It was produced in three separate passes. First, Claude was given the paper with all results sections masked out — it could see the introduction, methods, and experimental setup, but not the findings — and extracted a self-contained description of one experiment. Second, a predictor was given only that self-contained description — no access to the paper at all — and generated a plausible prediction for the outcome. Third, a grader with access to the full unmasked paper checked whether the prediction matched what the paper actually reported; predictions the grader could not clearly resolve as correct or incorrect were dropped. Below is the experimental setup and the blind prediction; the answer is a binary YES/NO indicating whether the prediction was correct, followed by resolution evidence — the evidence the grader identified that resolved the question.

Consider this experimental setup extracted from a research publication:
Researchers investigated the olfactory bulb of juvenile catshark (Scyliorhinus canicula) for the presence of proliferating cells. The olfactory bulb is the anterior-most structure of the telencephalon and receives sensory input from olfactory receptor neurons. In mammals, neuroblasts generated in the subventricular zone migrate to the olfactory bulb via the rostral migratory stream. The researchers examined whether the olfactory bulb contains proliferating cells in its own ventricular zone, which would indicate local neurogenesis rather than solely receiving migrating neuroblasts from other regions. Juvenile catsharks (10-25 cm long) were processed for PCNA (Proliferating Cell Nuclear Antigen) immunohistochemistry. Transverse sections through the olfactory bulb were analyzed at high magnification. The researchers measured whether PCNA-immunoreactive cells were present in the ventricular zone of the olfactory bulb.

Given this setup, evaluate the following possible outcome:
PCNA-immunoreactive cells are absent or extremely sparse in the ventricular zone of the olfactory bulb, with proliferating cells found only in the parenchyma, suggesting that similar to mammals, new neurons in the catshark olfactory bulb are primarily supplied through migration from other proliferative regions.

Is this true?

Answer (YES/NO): NO